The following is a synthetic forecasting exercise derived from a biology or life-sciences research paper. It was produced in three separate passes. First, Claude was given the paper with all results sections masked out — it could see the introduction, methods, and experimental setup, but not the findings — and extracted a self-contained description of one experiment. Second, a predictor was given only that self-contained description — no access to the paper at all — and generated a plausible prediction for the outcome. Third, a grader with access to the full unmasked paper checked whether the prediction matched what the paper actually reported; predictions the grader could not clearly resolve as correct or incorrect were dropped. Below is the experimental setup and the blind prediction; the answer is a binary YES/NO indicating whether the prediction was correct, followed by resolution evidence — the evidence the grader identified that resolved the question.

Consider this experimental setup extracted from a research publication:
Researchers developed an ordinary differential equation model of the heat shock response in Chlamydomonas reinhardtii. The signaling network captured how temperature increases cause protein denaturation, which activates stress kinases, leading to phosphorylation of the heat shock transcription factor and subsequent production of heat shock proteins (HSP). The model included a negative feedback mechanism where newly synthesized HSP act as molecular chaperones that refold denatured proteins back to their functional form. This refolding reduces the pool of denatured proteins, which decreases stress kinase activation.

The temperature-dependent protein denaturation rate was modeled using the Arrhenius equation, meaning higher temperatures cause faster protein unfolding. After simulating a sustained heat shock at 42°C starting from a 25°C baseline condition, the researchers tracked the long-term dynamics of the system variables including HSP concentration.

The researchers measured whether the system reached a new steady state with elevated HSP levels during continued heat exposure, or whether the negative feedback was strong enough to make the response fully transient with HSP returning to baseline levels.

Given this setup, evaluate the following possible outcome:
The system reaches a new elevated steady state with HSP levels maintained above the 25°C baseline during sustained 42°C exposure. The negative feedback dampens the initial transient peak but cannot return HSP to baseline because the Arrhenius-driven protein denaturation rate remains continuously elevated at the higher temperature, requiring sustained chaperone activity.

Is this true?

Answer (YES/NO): YES